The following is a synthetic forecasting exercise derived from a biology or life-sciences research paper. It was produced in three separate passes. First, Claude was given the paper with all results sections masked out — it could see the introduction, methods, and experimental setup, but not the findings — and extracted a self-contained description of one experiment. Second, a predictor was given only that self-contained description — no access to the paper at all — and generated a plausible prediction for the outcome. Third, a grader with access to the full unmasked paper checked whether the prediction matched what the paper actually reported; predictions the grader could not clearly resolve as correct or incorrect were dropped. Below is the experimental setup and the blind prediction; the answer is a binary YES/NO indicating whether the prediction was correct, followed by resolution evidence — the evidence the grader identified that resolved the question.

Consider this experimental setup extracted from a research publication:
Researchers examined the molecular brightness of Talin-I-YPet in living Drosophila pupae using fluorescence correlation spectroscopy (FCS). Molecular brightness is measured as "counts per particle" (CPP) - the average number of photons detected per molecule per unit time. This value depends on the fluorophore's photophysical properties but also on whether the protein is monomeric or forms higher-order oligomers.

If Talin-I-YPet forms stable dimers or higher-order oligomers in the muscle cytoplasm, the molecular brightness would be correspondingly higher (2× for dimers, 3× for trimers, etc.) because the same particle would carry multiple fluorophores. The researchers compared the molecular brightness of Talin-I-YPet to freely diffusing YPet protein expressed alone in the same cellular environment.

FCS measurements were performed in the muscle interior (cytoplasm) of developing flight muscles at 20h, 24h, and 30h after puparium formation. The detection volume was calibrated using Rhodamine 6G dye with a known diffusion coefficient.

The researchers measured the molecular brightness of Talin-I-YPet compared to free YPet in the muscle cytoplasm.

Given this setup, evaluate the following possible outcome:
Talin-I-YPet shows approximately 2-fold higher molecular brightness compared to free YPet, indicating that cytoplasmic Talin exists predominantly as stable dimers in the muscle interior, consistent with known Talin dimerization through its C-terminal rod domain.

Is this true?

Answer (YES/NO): NO